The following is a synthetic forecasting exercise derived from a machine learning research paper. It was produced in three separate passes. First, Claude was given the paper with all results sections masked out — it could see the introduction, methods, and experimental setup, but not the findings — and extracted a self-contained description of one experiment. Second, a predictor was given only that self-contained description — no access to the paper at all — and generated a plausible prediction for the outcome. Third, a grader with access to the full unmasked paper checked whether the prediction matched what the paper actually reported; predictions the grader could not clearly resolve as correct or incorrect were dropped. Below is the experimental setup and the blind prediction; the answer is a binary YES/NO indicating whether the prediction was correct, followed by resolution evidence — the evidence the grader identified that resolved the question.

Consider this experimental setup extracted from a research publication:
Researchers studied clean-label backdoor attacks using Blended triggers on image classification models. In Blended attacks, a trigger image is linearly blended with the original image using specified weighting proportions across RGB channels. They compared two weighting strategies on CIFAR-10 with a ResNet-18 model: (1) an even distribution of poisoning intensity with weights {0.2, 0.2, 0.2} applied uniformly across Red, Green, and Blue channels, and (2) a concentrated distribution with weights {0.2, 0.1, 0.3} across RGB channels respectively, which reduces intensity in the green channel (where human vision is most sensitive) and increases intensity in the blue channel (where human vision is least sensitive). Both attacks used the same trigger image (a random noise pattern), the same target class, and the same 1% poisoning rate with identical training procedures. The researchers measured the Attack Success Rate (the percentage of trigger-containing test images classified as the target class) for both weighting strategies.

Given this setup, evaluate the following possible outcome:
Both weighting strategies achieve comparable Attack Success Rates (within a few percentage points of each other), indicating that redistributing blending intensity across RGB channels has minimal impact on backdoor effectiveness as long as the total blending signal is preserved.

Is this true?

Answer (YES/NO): NO